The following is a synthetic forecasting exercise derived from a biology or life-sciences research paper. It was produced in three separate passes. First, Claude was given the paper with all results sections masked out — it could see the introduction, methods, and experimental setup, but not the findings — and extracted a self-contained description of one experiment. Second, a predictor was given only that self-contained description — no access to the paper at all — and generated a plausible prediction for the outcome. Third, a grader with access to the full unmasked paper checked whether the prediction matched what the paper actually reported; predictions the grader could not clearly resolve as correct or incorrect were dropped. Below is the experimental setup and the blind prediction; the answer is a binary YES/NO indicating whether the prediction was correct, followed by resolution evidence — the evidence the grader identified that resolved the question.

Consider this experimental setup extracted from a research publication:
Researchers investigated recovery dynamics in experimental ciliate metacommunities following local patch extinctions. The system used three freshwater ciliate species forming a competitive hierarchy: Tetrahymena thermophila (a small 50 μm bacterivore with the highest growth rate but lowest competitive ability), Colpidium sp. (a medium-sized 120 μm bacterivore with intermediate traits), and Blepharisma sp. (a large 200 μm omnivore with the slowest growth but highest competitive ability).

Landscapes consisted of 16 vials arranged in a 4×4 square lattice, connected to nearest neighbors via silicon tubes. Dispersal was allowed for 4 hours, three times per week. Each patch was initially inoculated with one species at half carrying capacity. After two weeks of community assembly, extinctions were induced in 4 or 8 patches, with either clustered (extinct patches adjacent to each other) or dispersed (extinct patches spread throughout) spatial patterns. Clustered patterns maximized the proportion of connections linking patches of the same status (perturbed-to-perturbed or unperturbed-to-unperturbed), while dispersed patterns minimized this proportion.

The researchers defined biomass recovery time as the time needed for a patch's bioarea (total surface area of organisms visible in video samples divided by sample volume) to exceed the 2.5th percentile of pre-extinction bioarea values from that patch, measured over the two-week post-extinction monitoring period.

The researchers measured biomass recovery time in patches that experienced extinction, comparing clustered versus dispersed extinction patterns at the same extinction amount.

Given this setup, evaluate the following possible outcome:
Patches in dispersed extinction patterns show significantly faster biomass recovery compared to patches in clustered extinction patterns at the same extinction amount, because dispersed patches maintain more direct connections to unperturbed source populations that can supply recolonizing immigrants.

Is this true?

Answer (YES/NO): YES